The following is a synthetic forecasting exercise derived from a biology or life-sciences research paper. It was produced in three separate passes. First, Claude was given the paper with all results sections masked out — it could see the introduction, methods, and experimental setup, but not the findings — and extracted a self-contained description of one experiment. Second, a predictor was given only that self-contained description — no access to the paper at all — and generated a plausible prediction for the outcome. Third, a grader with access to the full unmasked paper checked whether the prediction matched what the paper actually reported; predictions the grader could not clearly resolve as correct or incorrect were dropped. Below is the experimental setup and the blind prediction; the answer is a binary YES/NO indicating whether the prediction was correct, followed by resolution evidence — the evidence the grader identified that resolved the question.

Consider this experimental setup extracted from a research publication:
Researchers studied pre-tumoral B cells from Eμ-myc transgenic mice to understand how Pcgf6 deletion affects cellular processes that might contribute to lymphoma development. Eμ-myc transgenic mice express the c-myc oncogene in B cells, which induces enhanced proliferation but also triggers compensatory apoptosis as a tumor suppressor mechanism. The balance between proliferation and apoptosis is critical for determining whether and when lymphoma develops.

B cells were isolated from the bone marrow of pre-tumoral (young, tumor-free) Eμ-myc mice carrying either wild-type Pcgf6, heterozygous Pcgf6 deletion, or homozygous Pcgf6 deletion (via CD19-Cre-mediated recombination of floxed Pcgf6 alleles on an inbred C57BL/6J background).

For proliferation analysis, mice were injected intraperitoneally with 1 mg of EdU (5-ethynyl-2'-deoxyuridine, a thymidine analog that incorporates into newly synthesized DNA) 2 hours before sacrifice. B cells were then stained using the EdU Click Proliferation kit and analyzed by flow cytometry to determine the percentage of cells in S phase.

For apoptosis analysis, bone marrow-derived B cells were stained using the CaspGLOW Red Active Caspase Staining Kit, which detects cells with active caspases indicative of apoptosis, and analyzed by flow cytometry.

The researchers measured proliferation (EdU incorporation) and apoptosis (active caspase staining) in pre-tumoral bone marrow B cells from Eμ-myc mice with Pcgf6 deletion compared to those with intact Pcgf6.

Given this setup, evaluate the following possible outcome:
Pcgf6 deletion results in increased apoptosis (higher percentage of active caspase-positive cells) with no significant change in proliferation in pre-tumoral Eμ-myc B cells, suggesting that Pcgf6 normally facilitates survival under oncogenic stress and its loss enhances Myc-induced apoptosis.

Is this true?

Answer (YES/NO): NO